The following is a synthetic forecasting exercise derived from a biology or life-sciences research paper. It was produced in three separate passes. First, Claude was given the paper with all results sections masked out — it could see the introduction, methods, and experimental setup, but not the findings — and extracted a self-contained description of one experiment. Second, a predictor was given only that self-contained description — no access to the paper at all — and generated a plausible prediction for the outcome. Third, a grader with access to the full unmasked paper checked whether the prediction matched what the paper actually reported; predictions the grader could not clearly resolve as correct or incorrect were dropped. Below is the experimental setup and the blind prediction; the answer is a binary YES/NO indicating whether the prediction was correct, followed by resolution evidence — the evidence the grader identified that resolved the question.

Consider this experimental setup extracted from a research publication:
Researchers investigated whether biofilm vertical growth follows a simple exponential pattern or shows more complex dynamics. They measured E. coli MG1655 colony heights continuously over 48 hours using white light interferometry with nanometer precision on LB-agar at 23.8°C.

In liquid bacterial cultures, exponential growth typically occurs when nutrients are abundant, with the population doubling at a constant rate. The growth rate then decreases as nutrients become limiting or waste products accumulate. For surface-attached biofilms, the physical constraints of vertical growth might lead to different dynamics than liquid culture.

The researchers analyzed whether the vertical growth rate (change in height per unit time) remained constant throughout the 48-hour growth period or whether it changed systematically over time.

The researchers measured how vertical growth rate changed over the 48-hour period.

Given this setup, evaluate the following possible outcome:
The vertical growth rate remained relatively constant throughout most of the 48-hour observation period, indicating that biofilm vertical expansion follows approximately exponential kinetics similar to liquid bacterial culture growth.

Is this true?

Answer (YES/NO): NO